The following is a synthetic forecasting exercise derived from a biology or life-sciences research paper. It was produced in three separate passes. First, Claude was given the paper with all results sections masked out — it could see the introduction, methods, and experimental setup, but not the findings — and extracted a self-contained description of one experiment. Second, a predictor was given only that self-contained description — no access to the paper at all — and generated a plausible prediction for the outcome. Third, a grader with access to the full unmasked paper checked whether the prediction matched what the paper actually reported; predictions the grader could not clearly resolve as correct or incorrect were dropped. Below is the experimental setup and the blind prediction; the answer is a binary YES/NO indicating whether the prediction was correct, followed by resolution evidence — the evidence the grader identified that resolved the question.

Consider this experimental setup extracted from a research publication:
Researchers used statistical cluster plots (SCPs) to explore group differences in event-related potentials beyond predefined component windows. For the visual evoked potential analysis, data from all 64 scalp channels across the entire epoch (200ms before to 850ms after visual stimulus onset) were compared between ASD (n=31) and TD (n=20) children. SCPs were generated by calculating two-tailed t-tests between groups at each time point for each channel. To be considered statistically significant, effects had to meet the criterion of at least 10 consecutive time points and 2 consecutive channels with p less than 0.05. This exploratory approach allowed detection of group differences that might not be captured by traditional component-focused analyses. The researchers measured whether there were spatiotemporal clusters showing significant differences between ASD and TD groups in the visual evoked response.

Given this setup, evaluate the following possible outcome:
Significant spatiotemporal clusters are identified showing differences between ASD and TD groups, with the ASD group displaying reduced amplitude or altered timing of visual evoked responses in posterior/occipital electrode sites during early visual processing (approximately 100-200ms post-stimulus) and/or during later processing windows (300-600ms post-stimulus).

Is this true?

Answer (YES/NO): NO